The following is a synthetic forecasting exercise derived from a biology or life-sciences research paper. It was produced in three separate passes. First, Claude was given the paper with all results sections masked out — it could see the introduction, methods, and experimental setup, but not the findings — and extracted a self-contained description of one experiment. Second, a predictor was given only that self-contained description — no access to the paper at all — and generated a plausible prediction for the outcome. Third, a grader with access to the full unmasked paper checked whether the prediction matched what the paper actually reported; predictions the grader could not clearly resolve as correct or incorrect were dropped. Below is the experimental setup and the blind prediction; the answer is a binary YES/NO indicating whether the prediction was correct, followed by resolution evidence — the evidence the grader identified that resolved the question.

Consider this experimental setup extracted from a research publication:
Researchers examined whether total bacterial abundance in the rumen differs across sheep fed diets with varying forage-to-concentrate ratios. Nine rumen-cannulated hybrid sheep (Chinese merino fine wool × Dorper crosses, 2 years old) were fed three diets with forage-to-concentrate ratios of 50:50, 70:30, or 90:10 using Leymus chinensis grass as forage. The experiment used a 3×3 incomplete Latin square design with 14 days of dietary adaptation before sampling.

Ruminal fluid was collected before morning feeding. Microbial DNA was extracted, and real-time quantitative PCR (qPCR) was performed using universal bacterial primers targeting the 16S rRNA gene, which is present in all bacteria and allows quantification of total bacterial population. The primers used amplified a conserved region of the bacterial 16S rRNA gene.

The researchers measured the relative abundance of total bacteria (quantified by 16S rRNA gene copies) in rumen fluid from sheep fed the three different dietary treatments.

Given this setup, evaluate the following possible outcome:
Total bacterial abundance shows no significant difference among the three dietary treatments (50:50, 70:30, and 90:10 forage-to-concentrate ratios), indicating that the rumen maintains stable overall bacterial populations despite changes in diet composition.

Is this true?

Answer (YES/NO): NO